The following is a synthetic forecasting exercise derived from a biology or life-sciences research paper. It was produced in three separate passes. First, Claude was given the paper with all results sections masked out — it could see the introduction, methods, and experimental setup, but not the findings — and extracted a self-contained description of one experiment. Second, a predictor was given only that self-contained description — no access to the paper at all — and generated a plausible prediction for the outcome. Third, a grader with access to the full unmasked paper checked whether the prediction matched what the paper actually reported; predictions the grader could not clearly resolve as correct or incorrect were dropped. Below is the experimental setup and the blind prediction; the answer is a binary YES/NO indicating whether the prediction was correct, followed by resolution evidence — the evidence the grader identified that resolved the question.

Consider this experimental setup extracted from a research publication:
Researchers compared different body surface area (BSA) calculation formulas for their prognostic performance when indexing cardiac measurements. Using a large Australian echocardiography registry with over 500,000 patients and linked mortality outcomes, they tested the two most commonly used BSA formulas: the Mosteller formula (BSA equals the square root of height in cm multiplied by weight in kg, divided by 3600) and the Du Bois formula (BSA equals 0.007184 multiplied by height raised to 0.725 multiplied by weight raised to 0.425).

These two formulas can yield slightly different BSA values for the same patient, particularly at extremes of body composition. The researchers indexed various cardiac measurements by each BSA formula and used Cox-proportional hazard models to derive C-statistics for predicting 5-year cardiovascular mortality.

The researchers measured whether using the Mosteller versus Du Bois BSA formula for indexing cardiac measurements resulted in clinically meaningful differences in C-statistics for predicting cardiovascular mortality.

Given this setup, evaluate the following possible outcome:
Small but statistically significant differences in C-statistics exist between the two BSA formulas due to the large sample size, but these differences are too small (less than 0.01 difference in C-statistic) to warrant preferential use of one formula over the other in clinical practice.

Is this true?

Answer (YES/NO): NO